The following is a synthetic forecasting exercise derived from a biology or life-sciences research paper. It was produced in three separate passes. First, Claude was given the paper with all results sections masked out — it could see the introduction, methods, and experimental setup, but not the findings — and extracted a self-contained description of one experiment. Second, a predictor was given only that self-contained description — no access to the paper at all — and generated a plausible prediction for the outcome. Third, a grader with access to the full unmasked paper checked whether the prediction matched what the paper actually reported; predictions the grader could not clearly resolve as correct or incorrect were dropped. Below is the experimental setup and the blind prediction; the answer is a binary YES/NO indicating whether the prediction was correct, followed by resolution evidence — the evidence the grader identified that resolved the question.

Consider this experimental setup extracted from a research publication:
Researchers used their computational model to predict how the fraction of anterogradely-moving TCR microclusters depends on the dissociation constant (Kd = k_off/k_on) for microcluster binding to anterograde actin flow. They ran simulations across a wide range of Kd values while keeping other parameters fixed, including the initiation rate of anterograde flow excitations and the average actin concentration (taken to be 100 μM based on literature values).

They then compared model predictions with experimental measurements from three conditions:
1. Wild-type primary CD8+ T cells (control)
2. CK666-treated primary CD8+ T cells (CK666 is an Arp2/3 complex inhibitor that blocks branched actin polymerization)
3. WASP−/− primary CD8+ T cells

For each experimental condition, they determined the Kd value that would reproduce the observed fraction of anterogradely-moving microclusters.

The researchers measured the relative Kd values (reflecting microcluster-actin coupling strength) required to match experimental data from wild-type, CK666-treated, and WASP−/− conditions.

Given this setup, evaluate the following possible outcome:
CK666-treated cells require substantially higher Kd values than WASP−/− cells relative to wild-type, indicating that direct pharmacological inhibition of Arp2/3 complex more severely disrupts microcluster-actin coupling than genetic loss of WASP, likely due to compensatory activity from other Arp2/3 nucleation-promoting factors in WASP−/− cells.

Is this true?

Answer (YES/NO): NO